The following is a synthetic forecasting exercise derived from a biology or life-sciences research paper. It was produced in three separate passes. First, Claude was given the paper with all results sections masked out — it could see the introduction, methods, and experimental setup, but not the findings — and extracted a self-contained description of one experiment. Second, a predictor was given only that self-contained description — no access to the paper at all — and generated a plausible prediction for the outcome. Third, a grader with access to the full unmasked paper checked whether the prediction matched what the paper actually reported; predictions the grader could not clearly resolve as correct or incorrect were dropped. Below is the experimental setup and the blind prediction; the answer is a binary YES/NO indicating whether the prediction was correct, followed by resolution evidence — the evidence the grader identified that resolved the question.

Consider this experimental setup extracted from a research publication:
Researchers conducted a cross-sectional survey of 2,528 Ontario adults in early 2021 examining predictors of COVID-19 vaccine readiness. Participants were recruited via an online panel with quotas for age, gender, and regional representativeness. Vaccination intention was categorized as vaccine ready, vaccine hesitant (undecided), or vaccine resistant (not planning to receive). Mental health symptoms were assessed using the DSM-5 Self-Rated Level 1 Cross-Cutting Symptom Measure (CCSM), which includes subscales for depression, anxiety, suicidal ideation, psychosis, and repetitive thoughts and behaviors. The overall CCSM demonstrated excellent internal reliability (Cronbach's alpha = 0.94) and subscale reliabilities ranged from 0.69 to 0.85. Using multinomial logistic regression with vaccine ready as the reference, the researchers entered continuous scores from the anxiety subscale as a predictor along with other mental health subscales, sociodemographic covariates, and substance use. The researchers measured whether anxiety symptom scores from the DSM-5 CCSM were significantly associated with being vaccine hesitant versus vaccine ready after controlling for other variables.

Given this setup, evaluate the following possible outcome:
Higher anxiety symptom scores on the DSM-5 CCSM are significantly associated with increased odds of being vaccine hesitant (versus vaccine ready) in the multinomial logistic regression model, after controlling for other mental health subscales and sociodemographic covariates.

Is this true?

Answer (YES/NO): NO